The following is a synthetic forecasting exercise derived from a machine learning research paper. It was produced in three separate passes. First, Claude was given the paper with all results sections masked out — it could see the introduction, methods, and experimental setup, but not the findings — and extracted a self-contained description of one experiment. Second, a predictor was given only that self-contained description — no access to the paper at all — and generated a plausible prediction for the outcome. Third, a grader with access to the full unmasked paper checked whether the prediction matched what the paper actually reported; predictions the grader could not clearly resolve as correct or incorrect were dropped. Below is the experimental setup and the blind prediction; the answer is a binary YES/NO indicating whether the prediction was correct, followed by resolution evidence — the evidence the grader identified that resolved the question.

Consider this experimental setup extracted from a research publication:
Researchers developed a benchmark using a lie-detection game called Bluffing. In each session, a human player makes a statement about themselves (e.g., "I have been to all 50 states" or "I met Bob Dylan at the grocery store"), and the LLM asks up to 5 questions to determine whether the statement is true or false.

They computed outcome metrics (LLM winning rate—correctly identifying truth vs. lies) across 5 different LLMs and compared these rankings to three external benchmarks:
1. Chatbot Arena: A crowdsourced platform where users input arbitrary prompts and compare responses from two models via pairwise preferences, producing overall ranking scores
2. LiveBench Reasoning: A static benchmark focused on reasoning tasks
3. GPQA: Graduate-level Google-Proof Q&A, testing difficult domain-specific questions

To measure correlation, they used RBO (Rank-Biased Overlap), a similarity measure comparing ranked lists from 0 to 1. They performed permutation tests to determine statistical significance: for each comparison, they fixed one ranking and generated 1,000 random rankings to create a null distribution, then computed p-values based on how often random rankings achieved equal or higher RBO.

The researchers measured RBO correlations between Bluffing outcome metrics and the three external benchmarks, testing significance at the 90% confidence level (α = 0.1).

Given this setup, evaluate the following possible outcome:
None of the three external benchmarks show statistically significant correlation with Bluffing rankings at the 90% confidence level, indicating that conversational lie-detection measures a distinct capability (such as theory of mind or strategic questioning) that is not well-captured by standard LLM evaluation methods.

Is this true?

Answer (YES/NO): NO